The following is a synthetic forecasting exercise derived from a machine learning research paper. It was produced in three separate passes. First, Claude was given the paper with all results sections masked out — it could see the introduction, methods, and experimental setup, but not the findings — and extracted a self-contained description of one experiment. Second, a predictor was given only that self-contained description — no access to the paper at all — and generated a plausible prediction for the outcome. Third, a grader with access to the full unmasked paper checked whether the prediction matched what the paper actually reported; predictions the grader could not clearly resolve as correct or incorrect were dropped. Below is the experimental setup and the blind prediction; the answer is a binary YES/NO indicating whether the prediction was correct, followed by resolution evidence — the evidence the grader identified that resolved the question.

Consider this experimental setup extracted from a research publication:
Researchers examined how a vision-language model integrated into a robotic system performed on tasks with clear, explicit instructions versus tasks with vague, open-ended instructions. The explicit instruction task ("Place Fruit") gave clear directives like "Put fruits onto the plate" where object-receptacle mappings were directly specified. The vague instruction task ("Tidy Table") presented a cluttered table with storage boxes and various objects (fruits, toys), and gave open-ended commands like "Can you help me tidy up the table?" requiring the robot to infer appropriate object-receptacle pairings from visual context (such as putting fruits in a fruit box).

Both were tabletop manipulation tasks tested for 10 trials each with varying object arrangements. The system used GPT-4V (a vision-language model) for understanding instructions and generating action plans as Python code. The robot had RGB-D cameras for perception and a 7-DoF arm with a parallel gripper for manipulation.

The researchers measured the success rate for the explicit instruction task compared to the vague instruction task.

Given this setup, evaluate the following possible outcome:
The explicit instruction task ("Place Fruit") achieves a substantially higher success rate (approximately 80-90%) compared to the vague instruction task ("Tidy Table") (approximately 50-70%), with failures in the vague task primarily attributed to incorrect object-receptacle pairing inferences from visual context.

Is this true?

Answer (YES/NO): NO